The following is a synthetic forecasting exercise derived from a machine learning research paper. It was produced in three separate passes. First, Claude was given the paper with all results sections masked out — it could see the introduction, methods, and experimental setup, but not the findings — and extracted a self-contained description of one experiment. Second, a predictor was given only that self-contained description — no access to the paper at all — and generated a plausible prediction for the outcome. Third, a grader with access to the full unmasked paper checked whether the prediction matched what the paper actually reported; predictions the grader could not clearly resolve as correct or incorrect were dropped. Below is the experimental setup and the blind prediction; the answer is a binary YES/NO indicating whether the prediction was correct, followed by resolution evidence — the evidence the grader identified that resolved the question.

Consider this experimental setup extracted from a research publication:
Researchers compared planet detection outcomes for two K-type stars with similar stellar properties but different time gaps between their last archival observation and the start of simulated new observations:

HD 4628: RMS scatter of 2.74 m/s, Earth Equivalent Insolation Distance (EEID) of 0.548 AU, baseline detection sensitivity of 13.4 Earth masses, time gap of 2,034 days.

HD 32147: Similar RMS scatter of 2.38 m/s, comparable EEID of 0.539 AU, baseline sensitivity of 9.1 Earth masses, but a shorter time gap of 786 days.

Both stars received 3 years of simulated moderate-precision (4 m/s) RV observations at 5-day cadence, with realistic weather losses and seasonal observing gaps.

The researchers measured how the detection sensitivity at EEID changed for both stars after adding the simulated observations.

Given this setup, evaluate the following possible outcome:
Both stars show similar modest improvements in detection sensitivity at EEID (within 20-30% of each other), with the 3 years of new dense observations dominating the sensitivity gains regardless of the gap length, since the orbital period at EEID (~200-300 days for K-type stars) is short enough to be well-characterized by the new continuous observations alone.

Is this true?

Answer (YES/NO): NO